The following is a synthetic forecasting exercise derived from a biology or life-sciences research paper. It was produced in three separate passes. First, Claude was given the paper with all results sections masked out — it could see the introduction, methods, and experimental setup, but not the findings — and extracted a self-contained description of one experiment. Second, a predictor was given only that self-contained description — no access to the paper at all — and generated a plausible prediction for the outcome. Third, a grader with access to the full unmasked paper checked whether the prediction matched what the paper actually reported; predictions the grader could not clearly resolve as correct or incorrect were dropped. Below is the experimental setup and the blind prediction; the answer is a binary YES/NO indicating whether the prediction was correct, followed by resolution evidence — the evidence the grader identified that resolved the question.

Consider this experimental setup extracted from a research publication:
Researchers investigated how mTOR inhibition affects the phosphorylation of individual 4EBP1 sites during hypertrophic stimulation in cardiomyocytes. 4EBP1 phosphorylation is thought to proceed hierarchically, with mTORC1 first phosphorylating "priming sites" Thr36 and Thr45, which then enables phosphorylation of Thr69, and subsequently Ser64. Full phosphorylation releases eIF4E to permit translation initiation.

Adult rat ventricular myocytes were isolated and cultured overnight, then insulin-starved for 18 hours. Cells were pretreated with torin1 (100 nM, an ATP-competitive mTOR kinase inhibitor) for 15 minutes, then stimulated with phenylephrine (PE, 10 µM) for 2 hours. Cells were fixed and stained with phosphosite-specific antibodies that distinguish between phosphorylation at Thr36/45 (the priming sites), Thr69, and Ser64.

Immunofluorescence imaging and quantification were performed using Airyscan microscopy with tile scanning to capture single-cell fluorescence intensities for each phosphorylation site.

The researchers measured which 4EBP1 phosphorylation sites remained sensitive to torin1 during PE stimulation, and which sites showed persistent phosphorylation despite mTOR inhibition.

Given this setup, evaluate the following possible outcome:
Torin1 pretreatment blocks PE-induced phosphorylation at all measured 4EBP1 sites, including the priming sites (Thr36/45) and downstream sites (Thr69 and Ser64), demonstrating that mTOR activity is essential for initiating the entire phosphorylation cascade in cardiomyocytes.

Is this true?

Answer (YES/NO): NO